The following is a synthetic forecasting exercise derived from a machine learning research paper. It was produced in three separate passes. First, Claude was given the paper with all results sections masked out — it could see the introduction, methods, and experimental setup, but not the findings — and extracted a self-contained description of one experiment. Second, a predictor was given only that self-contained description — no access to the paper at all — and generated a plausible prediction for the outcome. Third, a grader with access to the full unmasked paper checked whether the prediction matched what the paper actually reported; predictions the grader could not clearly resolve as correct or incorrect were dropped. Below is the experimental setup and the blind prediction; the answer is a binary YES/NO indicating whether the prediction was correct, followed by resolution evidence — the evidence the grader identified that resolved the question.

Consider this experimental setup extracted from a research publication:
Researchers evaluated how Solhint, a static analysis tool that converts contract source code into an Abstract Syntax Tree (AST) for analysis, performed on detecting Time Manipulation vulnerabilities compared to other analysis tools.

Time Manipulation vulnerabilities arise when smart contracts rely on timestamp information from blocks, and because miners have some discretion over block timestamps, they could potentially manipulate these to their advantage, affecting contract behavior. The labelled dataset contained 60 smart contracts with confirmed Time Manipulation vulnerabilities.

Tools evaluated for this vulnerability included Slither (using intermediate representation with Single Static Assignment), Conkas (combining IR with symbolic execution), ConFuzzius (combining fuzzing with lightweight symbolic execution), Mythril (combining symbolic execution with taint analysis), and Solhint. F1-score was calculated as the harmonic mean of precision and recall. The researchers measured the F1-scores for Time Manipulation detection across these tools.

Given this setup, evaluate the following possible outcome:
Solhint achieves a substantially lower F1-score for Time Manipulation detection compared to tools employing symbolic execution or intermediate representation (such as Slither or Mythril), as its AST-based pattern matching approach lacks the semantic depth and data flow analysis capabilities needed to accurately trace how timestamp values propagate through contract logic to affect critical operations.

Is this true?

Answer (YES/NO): NO